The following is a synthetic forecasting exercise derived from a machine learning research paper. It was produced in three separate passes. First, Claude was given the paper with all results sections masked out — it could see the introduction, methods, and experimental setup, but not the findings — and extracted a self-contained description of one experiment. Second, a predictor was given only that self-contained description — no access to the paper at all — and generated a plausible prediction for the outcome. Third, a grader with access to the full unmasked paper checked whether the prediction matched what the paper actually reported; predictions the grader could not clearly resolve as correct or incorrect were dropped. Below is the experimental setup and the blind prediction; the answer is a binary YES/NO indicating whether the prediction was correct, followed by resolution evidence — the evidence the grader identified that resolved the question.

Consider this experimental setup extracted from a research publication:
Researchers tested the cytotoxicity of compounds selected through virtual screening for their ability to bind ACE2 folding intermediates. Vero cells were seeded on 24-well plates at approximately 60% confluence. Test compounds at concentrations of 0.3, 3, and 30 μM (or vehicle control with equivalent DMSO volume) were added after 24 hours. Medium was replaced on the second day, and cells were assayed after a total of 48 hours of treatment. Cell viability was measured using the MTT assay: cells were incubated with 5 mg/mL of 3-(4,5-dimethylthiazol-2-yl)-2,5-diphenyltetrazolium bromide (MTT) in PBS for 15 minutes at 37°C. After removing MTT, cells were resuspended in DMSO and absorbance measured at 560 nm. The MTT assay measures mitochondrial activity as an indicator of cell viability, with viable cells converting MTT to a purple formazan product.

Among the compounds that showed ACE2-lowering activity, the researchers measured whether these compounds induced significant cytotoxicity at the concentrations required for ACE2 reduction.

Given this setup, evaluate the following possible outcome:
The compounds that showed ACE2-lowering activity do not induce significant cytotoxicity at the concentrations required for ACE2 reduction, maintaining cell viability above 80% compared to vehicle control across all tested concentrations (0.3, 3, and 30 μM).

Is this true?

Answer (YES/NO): NO